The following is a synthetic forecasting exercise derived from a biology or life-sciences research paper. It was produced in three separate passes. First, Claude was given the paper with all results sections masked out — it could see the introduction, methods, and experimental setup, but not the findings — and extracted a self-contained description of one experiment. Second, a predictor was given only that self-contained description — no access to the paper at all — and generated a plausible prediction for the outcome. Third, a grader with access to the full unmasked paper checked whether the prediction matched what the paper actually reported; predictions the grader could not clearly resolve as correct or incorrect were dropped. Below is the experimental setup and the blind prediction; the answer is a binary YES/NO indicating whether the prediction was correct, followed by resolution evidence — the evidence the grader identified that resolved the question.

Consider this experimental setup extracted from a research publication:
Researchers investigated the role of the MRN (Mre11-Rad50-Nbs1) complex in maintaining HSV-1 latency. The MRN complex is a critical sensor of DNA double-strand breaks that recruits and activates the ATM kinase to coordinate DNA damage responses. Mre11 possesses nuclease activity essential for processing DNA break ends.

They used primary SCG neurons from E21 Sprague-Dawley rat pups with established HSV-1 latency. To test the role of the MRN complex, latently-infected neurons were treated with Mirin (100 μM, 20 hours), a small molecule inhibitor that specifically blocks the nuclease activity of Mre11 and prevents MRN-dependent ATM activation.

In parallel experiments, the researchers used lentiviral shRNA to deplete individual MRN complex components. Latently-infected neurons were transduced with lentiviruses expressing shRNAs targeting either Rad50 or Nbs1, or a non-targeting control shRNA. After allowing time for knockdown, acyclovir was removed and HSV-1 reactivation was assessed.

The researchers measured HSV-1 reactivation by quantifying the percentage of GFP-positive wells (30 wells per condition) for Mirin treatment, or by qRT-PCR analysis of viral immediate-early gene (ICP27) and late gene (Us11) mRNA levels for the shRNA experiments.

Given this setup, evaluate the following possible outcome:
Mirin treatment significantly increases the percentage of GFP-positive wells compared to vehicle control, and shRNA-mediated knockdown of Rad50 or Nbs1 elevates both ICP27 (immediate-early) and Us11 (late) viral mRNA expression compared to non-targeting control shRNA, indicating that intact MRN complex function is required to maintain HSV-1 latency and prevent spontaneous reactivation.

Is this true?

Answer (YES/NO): NO